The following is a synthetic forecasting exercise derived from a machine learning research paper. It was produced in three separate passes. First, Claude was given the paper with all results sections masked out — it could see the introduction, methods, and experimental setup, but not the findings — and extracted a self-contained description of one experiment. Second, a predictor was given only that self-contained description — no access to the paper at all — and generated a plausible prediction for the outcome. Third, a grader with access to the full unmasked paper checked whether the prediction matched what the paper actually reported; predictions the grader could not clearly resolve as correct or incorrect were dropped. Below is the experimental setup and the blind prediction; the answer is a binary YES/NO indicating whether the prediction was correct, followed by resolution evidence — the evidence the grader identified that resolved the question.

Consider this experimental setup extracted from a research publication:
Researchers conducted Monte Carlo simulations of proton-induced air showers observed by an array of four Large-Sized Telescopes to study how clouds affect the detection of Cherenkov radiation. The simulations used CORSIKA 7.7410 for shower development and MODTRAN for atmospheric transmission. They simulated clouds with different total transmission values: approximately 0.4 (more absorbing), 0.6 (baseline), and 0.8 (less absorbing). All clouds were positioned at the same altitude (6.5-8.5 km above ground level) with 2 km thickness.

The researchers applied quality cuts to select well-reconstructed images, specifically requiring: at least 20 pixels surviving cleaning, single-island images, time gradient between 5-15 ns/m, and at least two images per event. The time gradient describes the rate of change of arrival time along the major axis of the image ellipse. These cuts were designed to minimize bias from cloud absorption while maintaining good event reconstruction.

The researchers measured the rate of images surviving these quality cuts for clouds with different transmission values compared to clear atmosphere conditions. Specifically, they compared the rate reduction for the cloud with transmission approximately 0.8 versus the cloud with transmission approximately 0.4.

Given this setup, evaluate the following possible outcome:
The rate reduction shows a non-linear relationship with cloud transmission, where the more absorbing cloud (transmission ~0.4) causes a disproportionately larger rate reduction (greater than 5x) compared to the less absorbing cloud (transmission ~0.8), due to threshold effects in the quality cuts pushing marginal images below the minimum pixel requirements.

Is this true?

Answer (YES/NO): NO